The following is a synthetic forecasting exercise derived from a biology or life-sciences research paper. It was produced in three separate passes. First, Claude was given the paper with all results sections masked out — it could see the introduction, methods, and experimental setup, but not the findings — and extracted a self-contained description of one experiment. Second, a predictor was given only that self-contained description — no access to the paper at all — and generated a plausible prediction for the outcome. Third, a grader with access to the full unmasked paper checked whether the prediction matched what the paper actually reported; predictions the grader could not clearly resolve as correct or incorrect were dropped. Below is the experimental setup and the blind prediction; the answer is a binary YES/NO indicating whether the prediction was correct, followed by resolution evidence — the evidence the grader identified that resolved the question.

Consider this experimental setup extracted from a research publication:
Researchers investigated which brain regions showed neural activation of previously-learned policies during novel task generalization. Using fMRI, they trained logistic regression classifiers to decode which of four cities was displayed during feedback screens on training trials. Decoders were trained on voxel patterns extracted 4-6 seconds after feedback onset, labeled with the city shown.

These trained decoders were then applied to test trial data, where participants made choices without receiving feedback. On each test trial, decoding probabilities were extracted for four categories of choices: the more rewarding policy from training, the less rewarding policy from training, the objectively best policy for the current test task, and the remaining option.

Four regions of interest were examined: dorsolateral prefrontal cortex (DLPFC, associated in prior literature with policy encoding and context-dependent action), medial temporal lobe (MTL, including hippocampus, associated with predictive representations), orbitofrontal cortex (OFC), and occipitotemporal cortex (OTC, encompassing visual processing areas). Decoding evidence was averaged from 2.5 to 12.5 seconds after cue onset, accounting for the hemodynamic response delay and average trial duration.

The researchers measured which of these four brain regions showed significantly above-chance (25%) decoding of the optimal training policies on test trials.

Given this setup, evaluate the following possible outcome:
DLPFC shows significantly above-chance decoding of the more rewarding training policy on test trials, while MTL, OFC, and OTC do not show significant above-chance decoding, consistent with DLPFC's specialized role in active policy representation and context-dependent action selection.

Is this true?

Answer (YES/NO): NO